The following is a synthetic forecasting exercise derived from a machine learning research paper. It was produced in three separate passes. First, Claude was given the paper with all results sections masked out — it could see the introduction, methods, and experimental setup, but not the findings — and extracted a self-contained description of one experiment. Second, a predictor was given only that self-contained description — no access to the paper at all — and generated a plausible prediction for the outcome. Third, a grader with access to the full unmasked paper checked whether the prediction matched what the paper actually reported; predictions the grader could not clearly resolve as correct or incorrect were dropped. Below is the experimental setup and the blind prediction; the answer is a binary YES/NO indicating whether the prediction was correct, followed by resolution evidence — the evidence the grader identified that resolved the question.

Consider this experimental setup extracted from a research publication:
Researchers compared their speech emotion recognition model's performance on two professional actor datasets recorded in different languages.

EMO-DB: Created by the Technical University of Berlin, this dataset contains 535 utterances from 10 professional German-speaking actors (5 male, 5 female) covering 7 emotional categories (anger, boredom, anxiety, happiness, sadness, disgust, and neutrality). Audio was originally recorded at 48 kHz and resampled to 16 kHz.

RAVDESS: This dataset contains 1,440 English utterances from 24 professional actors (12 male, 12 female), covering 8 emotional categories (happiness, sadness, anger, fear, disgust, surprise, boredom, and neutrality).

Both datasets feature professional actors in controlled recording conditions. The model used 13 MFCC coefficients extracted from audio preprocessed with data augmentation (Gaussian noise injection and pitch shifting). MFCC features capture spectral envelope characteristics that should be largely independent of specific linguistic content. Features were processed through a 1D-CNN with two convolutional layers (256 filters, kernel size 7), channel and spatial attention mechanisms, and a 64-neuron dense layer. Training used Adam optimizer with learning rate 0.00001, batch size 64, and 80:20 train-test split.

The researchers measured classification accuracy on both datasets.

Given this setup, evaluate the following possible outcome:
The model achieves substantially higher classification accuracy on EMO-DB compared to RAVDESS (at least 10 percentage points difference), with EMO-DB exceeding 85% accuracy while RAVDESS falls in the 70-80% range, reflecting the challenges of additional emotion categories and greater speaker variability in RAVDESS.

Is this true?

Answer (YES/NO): NO